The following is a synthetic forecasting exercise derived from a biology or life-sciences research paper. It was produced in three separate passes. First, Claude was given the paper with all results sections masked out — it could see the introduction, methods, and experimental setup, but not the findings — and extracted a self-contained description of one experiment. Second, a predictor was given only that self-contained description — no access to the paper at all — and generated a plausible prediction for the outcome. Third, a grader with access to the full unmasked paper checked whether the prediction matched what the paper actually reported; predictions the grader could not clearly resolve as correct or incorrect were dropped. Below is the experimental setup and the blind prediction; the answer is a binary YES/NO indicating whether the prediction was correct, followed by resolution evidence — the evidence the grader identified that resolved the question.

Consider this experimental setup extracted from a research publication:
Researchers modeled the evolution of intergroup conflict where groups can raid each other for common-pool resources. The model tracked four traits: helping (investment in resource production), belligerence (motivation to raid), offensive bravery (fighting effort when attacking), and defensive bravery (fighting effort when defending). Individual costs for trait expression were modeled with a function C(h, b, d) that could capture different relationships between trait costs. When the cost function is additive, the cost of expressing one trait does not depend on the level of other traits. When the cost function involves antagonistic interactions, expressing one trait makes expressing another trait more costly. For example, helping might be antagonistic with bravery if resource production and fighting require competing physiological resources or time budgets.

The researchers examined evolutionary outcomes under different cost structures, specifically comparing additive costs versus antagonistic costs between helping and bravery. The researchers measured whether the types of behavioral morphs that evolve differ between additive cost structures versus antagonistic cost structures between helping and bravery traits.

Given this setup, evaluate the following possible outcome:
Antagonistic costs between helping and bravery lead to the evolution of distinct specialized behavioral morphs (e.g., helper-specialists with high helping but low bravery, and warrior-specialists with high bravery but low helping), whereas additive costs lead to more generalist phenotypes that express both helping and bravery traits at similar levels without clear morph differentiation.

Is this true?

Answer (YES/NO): NO